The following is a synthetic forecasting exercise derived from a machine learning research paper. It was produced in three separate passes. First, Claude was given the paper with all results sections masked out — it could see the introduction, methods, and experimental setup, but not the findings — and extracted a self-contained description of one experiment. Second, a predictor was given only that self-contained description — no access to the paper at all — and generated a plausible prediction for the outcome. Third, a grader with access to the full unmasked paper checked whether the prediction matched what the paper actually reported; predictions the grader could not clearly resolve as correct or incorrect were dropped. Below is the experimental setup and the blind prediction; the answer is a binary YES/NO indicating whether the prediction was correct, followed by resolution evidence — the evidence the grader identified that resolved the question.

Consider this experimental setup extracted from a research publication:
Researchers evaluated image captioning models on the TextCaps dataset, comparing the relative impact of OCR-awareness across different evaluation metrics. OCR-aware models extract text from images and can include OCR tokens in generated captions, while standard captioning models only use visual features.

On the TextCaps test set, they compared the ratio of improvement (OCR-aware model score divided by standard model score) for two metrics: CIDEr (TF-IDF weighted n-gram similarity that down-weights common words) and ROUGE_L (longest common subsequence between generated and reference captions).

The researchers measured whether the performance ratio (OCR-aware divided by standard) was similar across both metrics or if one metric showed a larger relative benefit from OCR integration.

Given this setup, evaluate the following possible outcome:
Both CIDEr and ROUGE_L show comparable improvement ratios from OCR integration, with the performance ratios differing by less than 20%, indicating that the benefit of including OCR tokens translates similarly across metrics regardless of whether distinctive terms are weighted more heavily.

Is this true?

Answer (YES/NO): NO